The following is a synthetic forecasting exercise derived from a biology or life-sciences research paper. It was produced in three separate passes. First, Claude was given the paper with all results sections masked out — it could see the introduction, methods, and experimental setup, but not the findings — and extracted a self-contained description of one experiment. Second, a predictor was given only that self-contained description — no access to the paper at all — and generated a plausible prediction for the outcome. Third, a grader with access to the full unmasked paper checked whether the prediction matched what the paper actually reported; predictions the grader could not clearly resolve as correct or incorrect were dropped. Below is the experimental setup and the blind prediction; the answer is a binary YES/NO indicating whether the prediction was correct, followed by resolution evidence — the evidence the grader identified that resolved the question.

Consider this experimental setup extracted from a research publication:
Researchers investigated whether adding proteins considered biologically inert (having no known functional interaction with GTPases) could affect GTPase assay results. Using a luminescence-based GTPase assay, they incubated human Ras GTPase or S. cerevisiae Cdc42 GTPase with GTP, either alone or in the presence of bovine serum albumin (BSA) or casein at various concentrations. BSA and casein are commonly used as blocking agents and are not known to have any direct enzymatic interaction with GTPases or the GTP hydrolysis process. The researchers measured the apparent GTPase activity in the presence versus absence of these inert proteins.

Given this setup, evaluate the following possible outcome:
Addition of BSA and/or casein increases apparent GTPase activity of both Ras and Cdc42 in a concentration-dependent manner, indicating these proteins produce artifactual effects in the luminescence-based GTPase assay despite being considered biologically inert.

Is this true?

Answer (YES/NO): NO